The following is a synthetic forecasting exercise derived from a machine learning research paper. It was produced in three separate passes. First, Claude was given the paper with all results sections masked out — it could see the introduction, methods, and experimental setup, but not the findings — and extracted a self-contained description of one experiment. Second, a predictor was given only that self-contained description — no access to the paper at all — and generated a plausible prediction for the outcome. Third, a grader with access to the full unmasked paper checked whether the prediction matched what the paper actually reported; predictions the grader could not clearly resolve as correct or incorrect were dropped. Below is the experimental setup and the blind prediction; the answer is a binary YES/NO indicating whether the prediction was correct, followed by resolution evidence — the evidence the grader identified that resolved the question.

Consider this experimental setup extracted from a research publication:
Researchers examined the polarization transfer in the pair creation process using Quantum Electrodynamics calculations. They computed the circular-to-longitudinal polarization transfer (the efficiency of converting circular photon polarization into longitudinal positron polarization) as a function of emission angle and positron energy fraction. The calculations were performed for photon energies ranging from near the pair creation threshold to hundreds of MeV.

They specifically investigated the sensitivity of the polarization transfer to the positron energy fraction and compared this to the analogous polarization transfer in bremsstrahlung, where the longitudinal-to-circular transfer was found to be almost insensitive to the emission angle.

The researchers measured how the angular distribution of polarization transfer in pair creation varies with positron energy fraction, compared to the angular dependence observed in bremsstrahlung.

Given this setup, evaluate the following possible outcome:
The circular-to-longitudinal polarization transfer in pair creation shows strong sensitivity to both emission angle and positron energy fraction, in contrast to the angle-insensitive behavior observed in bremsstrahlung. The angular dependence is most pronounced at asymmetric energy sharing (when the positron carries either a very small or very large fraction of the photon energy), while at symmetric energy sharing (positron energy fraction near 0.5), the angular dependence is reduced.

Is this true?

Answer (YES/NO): NO